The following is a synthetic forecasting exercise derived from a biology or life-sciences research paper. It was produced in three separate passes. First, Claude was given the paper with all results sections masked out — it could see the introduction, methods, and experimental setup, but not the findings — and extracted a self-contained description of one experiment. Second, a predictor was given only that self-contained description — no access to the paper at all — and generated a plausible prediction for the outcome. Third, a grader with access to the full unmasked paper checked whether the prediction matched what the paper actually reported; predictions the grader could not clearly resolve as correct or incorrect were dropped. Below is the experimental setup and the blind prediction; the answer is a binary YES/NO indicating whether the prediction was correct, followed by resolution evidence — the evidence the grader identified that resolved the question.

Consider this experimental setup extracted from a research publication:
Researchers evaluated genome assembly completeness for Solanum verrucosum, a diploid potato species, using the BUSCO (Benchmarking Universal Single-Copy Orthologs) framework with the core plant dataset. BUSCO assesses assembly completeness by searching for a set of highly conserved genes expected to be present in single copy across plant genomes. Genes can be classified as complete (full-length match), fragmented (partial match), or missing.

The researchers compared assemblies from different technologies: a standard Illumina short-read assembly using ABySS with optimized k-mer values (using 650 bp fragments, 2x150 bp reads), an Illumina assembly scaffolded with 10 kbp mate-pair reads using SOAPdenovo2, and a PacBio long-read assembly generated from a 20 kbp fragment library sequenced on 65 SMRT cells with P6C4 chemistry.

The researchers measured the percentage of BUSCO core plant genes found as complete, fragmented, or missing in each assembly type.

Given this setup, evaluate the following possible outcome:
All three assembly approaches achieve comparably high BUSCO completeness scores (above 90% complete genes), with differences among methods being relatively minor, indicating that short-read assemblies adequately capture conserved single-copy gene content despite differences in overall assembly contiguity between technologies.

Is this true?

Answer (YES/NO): YES